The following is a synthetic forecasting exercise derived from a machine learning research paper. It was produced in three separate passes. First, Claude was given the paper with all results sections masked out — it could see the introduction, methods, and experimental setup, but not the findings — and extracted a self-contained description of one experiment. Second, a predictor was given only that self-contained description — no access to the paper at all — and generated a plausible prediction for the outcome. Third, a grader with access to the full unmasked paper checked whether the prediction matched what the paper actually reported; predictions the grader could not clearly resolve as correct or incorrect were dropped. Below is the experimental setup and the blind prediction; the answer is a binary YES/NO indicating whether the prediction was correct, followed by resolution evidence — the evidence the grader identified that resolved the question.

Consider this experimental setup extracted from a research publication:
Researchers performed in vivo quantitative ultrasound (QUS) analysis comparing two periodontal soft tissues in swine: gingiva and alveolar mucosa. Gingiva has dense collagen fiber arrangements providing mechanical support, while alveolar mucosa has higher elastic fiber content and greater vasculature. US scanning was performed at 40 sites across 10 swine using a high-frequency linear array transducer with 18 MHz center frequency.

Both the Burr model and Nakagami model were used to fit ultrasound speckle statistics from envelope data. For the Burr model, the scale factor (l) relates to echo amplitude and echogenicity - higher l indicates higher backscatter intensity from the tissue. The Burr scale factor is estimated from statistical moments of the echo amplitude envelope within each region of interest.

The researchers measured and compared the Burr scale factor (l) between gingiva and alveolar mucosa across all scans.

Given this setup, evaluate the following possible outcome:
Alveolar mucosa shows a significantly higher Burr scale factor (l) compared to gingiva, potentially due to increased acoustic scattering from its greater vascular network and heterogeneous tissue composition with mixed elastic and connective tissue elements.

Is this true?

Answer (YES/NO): YES